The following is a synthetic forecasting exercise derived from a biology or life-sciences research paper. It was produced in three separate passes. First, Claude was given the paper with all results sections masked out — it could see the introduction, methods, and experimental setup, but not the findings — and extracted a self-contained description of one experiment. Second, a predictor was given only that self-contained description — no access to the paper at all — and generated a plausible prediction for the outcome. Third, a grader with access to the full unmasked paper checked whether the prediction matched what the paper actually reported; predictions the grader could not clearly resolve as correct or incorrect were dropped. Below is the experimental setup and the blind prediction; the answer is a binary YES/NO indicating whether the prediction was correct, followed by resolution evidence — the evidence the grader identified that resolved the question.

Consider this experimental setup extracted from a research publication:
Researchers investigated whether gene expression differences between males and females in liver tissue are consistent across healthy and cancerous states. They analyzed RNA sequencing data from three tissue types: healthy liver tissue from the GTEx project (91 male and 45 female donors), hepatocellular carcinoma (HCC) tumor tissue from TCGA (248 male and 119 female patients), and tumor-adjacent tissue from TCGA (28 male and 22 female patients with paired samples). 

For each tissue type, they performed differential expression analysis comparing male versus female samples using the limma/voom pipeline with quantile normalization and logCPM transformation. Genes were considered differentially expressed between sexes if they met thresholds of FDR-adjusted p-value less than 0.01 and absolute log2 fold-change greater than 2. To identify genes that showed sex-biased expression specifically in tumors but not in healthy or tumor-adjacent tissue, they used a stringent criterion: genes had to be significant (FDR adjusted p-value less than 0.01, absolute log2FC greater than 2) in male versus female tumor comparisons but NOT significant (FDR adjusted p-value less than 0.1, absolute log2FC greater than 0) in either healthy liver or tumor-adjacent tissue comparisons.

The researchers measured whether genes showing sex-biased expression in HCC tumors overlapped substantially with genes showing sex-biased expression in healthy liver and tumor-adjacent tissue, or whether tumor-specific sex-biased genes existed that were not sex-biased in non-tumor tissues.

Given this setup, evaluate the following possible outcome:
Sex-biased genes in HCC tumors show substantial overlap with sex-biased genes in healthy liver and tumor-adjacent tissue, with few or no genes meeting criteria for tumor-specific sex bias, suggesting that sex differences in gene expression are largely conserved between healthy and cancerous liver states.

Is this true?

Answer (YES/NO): NO